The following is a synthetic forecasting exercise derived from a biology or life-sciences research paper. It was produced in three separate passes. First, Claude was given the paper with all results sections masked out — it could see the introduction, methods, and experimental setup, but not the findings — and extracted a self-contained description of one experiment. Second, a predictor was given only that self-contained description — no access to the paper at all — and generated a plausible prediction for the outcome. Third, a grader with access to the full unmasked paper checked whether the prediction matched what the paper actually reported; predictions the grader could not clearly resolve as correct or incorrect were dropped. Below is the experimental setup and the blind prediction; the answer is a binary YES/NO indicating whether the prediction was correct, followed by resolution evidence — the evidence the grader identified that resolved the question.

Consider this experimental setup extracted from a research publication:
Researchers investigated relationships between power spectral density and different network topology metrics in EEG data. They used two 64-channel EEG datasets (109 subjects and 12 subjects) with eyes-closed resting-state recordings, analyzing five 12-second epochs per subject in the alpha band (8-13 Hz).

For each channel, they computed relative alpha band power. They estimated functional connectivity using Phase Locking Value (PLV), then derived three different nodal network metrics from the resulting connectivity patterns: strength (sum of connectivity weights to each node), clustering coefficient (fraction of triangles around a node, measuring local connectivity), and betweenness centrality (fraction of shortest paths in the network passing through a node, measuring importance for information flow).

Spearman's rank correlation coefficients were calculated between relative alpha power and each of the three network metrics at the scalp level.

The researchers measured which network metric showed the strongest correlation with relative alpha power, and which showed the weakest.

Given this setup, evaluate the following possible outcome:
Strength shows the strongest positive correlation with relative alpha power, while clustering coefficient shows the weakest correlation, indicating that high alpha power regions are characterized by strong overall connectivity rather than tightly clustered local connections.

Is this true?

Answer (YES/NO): NO